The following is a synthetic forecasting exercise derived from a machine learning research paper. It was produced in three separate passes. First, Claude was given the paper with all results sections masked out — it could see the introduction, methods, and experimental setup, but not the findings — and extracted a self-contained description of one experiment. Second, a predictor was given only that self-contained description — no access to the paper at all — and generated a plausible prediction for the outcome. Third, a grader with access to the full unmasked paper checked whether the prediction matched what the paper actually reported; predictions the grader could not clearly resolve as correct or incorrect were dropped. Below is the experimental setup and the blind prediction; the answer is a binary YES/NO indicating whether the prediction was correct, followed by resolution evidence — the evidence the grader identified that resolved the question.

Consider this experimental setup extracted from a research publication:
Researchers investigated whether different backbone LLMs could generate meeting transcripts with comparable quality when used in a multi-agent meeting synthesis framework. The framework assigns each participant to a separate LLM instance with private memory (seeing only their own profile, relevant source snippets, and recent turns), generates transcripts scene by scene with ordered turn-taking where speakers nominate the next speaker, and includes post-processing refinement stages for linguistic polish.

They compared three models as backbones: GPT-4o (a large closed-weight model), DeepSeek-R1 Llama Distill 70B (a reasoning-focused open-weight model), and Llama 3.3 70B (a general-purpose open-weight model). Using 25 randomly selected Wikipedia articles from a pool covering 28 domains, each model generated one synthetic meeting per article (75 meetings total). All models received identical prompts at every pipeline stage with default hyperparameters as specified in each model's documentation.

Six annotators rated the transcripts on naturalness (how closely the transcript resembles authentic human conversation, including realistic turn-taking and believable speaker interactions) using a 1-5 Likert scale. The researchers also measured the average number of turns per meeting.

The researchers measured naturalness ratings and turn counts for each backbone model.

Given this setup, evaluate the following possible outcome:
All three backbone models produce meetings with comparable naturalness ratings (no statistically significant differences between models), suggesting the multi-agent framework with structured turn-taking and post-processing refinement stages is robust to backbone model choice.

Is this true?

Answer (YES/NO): YES